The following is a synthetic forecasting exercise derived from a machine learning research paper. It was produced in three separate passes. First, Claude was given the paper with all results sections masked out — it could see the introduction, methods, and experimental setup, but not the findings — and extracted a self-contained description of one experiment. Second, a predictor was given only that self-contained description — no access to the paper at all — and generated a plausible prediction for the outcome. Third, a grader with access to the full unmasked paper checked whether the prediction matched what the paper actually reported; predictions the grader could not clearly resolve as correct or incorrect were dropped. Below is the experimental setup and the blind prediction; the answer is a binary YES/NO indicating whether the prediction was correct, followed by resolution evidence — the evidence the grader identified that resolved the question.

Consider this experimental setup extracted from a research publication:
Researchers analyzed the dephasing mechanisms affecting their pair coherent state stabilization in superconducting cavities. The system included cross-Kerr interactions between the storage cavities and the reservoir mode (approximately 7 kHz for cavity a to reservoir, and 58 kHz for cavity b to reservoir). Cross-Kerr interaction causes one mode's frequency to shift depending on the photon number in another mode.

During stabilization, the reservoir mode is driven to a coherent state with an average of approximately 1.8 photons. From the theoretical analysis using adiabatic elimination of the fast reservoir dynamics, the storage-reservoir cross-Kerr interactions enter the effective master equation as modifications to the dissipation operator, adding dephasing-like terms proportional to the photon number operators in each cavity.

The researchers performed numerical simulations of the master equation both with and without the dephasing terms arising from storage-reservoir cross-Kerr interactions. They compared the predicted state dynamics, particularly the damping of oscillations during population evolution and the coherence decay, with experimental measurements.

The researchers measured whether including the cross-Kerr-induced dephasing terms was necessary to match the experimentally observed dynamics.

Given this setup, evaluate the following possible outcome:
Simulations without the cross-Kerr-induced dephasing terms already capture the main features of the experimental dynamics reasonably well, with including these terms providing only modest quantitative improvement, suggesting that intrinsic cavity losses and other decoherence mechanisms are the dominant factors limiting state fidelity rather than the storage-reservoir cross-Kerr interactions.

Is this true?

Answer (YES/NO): NO